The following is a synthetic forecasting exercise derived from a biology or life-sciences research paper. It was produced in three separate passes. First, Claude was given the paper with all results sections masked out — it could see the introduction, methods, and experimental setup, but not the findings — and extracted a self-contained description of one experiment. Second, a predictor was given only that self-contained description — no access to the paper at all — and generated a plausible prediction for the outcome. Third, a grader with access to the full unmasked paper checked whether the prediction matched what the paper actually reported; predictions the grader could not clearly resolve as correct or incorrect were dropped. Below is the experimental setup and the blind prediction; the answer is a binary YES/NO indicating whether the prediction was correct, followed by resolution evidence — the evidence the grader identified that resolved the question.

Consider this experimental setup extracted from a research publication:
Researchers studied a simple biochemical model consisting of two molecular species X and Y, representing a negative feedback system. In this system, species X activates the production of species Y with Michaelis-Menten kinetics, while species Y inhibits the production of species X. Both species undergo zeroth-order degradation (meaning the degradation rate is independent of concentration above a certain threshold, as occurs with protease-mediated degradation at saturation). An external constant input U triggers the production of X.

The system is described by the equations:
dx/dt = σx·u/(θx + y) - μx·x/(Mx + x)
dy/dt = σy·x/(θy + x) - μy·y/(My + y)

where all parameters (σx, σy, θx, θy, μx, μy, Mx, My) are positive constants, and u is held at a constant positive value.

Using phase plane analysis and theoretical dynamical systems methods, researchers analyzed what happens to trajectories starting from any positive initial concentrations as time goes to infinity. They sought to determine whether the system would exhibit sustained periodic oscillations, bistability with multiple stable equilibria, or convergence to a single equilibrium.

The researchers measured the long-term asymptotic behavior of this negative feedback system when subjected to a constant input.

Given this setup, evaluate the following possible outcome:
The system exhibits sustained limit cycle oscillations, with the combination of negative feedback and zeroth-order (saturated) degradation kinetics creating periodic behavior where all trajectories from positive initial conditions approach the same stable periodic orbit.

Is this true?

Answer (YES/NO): NO